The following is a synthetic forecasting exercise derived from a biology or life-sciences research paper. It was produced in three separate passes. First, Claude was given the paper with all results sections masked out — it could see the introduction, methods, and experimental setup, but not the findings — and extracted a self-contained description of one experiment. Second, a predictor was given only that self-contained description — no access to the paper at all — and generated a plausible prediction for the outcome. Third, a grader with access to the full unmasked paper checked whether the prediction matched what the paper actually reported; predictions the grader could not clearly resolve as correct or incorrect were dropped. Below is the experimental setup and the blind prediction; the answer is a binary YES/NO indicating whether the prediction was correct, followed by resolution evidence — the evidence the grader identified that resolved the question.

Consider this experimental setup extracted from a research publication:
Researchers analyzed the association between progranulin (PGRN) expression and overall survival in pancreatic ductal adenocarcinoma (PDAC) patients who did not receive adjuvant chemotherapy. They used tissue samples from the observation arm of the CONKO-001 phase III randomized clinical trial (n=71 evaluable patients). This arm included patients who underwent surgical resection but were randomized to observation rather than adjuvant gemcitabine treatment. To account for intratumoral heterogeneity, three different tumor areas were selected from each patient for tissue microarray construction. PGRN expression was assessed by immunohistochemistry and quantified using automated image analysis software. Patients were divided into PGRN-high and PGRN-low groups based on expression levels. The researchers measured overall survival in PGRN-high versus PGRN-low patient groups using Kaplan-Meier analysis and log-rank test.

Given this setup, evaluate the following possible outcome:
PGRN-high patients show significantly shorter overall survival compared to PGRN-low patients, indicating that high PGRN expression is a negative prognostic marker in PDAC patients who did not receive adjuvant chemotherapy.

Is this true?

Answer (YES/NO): YES